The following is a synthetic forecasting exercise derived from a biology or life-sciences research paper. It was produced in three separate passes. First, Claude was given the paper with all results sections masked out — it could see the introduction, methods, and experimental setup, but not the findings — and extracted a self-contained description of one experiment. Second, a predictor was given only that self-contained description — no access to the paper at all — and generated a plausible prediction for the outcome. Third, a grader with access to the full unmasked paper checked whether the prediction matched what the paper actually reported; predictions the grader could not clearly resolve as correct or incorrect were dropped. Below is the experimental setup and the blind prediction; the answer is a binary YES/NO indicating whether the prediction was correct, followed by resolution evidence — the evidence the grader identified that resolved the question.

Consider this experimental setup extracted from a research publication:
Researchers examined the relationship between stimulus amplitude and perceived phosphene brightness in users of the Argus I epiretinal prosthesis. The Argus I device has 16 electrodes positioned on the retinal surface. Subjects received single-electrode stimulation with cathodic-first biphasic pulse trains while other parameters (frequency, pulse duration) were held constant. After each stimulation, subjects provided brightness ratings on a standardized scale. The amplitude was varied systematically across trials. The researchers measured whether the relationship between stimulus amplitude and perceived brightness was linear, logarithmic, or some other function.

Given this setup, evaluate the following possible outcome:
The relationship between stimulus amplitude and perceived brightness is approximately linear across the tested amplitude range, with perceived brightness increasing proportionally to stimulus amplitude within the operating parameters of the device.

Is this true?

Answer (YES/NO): YES